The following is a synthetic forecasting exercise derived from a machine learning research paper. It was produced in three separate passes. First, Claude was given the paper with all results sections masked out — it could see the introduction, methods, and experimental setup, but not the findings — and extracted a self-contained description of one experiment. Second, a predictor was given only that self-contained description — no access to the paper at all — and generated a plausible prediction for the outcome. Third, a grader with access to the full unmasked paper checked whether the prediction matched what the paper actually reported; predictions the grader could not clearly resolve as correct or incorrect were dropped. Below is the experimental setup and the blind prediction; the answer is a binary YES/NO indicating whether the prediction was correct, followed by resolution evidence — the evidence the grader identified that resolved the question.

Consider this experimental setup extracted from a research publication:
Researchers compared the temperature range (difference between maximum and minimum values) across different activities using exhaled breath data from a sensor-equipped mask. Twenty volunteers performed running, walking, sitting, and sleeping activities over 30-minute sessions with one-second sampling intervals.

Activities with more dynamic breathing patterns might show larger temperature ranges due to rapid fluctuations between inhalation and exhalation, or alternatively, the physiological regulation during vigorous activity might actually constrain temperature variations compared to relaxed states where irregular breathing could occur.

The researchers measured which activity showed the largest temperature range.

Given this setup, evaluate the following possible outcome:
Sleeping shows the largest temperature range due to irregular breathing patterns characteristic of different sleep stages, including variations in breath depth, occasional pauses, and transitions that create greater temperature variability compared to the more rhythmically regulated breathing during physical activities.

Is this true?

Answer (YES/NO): NO